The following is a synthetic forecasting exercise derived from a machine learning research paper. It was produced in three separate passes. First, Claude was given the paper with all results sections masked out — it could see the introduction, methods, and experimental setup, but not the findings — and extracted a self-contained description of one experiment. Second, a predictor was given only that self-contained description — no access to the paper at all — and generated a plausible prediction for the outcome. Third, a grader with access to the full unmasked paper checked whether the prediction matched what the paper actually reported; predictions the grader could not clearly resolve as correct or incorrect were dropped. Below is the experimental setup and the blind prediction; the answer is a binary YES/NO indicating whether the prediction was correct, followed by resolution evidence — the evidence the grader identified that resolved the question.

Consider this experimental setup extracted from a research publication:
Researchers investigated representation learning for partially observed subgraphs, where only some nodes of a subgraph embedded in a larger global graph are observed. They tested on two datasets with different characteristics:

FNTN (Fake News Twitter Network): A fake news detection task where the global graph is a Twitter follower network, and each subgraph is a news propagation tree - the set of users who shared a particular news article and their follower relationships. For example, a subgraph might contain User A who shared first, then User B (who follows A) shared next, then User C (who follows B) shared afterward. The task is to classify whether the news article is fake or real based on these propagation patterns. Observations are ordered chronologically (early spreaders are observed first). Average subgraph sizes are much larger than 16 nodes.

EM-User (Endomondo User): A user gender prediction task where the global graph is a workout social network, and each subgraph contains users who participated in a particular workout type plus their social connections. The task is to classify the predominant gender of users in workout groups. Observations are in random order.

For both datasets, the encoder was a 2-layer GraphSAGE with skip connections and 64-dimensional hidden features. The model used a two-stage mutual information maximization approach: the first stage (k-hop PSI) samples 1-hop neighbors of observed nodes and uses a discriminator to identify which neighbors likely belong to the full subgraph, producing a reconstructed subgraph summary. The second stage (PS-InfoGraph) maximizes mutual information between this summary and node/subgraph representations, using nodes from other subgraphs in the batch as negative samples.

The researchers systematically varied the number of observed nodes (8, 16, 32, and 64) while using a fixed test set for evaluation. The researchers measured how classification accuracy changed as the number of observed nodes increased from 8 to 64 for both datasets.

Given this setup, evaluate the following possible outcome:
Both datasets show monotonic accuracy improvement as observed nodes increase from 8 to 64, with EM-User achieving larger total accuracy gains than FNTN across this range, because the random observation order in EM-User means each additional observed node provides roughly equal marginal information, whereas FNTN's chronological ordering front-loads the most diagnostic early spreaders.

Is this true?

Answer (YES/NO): NO